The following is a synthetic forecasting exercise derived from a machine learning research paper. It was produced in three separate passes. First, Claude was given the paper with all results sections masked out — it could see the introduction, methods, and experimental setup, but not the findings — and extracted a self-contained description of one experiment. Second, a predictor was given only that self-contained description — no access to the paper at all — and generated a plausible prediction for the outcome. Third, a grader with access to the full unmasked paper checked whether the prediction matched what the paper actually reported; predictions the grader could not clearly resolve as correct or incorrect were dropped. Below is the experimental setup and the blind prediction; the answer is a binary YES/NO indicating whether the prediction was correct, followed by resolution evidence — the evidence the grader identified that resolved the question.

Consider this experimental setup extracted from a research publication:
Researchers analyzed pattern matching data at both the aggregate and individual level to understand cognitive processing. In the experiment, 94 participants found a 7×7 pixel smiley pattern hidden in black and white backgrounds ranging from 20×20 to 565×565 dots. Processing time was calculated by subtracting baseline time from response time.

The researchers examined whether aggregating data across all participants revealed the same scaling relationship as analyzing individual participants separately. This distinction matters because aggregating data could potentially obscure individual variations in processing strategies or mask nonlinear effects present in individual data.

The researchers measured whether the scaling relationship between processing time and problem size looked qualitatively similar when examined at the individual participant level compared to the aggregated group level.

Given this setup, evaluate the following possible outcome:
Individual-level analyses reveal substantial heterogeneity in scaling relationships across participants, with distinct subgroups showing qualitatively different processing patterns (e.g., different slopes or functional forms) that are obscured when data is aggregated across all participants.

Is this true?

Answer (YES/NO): YES